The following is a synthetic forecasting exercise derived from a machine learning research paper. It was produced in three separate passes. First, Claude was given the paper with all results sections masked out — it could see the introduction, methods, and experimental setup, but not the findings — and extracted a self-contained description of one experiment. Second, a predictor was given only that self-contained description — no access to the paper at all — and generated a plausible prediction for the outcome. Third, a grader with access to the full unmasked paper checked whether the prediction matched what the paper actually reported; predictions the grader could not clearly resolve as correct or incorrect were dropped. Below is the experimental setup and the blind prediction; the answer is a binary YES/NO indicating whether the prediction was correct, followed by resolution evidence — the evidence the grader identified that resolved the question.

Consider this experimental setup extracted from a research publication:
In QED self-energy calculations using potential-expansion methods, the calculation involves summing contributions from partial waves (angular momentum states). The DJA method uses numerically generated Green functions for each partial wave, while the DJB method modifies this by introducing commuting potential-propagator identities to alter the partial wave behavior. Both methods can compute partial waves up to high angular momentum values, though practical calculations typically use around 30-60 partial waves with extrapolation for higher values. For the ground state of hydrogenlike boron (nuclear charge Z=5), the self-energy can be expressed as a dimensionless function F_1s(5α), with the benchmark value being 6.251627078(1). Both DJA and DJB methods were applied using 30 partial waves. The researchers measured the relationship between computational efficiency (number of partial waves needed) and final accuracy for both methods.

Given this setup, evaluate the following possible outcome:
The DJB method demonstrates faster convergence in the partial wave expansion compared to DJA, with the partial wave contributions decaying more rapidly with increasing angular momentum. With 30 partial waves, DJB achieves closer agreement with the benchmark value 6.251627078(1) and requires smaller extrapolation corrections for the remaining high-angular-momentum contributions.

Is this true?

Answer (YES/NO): YES